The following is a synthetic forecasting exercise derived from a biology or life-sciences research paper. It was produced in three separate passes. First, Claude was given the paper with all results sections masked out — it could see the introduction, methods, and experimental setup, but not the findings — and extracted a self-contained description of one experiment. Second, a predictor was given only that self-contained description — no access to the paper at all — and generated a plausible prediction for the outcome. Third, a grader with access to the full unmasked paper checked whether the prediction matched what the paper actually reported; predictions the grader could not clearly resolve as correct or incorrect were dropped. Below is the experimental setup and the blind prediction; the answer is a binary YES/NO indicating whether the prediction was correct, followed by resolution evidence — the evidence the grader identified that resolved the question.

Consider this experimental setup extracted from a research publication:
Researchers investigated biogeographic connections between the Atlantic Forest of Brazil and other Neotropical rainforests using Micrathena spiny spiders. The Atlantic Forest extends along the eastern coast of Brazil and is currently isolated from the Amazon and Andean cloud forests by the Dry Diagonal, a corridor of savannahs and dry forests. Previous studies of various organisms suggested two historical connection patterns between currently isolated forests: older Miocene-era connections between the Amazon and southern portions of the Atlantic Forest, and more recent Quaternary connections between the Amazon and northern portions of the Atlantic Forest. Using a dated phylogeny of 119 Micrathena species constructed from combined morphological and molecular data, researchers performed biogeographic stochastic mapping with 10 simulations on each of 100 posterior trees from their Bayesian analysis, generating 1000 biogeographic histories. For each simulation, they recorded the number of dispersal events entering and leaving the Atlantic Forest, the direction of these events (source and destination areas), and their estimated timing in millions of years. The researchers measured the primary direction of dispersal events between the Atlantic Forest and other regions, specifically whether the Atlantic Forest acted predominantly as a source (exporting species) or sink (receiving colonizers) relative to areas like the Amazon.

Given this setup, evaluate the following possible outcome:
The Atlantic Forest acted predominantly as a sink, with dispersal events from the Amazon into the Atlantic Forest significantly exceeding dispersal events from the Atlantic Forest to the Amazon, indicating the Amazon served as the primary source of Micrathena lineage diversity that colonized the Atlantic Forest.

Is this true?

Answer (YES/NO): YES